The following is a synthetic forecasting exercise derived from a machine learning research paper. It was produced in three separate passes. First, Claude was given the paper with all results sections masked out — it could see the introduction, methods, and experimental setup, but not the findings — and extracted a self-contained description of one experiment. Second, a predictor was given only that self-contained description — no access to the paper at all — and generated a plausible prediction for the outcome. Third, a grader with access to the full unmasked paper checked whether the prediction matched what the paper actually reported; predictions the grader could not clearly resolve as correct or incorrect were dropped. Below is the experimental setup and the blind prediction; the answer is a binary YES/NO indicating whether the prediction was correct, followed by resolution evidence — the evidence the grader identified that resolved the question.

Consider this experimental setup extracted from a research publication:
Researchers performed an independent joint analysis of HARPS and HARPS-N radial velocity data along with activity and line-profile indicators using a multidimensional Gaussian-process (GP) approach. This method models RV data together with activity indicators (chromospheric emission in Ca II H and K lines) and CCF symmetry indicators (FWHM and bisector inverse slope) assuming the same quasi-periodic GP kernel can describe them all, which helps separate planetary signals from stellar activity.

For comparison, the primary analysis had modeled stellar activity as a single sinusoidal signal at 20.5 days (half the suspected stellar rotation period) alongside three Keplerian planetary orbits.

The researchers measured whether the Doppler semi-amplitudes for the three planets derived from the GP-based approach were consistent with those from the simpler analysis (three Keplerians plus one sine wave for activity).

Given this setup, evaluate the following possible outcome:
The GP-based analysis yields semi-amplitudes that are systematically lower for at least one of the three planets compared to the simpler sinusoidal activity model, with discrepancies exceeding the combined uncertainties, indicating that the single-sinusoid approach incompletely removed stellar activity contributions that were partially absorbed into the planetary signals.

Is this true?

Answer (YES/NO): NO